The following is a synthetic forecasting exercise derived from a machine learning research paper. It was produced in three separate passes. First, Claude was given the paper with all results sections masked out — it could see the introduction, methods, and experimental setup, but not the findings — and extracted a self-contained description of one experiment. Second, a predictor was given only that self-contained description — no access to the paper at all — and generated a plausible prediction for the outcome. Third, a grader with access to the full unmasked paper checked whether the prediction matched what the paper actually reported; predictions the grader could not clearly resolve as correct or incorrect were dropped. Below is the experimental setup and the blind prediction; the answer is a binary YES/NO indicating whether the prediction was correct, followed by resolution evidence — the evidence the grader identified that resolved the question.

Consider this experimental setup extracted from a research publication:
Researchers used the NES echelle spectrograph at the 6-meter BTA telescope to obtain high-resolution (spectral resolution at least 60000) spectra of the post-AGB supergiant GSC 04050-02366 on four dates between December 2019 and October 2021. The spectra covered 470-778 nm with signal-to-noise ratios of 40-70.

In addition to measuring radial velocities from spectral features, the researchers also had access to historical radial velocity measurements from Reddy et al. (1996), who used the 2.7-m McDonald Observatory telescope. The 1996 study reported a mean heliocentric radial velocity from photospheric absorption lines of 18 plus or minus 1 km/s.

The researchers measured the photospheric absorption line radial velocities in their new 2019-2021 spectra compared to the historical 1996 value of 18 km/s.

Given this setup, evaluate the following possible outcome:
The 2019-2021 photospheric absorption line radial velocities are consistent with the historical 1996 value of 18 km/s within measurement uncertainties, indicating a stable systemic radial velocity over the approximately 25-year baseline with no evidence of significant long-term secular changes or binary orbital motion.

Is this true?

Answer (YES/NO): NO